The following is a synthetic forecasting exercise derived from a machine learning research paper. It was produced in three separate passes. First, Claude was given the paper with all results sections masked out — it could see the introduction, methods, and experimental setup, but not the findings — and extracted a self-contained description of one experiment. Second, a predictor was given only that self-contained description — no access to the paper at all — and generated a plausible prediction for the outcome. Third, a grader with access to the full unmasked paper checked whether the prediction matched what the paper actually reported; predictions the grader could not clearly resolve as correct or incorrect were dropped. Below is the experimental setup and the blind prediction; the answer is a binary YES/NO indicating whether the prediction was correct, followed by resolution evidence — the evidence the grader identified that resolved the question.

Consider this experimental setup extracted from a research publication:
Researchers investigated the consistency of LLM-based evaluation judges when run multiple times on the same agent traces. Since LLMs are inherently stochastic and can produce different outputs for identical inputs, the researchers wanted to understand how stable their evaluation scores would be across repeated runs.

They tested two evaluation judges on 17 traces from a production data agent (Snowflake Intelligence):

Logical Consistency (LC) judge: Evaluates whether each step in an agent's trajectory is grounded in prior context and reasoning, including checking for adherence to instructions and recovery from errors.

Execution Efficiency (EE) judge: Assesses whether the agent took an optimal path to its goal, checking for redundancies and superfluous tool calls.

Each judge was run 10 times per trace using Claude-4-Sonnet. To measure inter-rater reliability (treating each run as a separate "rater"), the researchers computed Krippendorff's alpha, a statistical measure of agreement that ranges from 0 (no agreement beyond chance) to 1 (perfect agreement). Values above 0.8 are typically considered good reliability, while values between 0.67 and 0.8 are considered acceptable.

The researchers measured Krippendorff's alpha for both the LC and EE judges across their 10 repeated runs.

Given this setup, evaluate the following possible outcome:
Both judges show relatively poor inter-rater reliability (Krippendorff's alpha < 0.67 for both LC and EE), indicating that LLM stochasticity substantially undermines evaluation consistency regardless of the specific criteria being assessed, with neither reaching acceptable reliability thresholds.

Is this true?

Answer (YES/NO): NO